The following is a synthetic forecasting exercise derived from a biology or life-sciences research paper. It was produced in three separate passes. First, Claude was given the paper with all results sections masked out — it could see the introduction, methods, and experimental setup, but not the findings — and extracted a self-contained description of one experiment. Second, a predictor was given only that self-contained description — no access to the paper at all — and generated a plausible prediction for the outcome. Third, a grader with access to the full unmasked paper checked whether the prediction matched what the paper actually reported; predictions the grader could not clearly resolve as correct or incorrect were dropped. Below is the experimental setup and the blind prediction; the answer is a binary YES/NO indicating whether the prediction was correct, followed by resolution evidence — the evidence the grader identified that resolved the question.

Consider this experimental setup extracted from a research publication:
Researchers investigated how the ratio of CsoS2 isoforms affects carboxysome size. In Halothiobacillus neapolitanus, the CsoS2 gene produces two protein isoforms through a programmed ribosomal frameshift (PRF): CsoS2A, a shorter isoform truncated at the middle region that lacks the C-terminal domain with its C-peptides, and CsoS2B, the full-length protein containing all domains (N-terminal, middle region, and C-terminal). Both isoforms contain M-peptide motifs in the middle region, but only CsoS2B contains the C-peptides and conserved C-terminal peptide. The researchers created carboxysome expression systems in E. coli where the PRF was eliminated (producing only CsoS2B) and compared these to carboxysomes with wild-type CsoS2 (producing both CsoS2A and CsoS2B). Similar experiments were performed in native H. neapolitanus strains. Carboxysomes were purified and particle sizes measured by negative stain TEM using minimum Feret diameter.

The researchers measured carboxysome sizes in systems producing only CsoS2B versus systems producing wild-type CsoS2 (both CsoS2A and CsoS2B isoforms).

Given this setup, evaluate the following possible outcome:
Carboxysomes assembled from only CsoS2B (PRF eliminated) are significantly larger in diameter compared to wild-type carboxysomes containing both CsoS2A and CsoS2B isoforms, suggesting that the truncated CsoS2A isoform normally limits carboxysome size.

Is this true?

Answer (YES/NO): NO